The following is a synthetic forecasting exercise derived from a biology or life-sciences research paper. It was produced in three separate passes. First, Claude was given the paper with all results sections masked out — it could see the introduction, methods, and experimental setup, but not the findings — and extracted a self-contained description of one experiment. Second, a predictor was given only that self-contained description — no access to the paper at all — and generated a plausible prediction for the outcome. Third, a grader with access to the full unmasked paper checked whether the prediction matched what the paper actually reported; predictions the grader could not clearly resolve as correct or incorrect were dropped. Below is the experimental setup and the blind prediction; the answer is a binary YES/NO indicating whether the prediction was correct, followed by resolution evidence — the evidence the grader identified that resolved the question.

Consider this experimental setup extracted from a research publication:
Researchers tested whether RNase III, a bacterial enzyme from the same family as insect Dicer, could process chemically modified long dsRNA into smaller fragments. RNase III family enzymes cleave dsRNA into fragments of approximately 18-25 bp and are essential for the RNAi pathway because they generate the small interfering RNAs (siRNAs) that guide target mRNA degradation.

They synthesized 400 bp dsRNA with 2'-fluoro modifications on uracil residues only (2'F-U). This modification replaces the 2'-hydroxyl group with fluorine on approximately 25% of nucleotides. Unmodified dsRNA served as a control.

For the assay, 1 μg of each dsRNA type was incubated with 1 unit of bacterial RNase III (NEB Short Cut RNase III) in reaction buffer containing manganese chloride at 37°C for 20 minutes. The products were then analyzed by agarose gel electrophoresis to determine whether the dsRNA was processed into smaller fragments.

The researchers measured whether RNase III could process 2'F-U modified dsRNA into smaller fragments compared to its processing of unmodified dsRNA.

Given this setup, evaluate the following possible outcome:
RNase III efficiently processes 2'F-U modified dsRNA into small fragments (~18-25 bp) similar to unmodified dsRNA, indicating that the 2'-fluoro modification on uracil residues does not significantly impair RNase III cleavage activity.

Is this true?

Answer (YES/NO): YES